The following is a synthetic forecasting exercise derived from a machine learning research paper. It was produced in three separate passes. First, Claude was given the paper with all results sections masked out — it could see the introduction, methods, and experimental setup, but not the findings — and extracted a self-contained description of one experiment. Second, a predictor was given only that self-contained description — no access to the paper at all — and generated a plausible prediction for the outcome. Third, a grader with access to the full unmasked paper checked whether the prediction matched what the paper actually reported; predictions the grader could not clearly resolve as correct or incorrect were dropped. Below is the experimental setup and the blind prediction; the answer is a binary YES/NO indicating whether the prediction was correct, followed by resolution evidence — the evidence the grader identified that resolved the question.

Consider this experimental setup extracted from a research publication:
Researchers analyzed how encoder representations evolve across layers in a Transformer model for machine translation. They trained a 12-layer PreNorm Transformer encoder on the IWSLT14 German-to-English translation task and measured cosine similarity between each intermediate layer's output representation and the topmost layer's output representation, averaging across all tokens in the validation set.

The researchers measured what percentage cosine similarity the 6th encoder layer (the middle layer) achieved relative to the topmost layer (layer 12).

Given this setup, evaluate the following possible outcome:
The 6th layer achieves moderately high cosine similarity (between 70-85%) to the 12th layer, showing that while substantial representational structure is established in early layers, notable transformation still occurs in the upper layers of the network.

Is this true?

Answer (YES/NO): NO